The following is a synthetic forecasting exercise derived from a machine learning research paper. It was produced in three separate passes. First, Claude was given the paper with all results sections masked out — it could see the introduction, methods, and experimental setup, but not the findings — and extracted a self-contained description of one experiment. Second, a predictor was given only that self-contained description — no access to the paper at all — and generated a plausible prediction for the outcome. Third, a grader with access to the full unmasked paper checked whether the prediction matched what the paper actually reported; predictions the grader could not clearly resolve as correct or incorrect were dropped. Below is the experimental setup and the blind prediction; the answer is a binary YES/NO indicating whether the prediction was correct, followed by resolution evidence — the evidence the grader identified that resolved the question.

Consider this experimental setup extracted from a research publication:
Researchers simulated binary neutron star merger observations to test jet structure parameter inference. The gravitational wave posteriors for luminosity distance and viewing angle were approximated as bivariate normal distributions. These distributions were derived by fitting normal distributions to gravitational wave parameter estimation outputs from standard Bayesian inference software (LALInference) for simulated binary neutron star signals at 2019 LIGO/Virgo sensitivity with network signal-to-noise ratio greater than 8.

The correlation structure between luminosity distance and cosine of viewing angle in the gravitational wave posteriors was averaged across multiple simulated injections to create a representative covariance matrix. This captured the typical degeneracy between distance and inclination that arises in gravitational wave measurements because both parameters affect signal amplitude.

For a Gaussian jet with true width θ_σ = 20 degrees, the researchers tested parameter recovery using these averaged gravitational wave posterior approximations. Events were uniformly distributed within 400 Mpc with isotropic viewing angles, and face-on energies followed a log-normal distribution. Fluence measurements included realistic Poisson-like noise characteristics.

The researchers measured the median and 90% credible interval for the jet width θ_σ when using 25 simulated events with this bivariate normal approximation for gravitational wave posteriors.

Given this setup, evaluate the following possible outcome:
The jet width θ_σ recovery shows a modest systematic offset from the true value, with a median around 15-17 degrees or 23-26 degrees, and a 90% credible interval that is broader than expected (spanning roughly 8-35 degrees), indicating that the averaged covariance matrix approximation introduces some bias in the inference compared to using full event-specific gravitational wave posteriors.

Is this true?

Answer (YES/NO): NO